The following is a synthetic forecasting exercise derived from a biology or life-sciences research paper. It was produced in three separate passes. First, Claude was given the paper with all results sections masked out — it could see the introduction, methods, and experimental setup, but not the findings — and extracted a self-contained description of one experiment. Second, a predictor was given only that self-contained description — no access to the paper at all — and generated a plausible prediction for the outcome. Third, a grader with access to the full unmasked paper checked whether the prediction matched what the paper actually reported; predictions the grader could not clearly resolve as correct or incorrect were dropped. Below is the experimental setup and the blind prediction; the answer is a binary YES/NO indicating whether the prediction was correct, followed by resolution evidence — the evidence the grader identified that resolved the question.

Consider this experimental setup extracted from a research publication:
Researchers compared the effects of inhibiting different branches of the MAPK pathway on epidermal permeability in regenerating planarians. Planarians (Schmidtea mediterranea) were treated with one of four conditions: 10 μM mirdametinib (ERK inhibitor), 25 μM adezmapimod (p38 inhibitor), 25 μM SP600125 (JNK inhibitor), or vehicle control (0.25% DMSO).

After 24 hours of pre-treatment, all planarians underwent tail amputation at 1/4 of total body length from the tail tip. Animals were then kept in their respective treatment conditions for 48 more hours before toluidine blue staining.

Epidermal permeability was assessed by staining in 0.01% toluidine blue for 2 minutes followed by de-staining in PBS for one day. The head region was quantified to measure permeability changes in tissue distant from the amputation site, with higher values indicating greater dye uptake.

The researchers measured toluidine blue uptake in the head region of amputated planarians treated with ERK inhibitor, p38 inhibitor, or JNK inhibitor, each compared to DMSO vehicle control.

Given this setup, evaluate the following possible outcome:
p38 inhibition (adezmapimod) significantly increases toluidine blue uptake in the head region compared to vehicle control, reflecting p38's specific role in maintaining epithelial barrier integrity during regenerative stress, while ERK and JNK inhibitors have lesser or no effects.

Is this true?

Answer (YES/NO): NO